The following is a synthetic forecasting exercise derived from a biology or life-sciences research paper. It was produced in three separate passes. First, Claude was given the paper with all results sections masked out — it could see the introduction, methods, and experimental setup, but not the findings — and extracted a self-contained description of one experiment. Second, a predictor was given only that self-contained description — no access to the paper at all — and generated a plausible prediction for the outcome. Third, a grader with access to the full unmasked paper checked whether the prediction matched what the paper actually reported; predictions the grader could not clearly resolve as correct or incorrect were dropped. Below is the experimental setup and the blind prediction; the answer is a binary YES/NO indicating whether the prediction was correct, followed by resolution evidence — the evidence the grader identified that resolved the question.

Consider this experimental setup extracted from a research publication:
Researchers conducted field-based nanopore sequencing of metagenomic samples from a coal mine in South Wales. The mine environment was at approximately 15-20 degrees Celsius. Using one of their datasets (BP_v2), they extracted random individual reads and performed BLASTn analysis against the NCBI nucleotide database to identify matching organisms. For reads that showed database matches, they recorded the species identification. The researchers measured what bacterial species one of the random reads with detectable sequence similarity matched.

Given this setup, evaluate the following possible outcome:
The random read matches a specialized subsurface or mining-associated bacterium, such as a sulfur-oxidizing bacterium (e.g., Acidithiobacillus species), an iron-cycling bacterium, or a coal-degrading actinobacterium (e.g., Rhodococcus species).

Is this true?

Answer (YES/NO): NO